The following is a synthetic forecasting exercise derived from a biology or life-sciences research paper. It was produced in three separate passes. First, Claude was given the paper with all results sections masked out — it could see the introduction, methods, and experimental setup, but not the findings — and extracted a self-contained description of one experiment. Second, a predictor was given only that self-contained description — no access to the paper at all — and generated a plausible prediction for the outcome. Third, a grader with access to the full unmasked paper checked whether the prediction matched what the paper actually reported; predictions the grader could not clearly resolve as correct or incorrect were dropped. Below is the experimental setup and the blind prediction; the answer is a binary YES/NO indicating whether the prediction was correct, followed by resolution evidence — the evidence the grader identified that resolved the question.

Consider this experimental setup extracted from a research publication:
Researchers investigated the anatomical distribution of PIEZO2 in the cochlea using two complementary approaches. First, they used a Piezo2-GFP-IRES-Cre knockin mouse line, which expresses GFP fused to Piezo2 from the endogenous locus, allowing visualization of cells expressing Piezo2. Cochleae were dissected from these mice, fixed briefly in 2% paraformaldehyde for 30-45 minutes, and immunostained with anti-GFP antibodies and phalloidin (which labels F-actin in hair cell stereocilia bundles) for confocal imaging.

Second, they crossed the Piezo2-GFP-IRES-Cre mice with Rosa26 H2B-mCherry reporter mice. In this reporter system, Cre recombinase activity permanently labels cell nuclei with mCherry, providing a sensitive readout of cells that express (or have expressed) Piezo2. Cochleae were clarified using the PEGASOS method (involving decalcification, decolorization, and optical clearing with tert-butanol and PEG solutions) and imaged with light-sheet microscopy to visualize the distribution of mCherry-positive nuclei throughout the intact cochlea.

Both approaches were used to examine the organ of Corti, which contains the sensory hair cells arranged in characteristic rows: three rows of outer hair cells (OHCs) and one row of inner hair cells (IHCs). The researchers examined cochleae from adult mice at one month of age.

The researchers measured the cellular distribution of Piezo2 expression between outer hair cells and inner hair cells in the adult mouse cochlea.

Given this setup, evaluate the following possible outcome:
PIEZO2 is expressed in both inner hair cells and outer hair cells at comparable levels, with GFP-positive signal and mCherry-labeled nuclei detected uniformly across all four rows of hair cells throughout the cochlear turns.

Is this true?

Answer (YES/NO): NO